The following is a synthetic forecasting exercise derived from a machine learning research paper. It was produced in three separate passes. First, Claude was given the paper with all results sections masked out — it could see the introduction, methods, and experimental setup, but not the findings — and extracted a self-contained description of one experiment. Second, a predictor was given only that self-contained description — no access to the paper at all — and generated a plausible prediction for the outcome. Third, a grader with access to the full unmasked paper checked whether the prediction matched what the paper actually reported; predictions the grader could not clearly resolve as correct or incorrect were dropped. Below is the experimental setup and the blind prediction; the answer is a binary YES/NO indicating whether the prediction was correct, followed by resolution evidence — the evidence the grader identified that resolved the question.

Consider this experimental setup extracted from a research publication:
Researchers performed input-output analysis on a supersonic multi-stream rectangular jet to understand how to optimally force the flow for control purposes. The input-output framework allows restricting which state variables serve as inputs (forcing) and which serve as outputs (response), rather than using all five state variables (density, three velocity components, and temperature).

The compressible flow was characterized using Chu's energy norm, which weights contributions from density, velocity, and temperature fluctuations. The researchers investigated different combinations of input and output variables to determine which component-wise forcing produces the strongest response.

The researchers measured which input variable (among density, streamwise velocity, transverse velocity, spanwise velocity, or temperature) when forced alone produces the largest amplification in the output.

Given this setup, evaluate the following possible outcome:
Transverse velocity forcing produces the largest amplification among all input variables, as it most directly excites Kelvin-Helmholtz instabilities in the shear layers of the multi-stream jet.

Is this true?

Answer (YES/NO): NO